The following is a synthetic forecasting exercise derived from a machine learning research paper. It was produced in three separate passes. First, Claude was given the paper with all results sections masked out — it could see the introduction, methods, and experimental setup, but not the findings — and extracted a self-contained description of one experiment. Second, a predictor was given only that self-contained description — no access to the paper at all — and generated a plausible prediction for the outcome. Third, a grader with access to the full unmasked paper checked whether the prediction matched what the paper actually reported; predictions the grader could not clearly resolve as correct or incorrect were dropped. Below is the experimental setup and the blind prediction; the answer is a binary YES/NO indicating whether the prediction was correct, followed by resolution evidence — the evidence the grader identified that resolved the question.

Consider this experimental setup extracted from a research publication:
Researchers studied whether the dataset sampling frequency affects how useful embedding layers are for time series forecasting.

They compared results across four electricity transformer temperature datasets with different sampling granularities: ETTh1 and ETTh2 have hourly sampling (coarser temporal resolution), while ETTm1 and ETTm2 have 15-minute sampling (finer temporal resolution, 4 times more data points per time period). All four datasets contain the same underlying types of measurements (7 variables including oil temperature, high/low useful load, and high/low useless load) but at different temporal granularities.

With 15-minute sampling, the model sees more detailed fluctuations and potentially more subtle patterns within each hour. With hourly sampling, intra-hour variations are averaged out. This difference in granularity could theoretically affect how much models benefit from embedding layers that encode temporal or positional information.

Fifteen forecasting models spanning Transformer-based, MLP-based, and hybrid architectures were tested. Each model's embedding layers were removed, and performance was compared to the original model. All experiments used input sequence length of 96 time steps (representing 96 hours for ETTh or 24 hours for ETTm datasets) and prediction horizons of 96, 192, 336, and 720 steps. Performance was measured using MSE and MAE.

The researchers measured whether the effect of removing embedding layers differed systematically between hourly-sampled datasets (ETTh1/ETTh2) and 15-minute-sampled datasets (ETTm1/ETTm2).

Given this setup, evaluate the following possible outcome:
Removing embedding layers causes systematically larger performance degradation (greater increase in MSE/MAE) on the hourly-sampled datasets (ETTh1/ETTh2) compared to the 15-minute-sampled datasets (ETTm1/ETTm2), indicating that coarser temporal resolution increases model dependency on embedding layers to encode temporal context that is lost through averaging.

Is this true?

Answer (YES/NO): NO